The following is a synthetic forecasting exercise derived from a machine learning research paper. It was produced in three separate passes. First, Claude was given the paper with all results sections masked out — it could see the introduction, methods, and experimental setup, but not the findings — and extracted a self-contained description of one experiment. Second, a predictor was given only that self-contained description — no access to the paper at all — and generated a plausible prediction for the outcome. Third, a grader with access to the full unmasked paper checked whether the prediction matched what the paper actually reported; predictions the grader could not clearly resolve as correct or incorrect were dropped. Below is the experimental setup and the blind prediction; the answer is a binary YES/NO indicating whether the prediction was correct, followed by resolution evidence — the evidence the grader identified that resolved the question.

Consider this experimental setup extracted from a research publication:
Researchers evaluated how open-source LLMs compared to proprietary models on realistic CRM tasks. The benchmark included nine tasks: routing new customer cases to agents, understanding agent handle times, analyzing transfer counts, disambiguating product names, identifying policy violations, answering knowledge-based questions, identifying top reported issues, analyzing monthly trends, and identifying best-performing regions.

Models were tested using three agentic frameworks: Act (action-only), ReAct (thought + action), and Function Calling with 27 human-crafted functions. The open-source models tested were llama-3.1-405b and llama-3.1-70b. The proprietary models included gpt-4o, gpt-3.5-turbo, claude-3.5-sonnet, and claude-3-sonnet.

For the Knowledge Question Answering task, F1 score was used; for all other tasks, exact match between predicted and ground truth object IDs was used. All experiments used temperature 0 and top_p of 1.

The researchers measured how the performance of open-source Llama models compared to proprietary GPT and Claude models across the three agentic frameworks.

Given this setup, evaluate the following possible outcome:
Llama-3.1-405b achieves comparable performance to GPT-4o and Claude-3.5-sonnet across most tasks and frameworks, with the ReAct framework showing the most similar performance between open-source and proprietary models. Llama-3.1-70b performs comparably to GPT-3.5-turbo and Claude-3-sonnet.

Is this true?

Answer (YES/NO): NO